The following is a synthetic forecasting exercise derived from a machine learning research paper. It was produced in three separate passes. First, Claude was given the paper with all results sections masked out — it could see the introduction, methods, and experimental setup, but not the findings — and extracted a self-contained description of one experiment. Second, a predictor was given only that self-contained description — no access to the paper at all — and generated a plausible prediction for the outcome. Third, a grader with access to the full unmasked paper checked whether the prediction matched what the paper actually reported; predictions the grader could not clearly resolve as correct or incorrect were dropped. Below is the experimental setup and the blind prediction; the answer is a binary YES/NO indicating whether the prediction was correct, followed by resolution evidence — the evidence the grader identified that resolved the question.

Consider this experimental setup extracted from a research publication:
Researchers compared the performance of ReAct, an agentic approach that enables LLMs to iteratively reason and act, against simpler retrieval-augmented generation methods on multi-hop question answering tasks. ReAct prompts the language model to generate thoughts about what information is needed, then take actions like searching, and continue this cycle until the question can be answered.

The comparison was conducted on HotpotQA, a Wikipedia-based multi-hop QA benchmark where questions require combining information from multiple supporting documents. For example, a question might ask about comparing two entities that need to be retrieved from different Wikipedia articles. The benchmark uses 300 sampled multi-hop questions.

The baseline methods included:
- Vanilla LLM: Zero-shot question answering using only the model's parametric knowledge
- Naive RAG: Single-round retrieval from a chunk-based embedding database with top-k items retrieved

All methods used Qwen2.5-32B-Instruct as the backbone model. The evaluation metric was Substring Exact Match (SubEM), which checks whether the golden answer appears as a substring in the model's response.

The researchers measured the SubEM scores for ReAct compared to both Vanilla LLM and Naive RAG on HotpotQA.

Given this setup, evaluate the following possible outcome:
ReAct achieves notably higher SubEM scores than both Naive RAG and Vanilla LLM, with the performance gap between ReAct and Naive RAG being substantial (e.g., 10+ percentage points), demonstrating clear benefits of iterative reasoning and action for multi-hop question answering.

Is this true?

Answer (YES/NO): NO